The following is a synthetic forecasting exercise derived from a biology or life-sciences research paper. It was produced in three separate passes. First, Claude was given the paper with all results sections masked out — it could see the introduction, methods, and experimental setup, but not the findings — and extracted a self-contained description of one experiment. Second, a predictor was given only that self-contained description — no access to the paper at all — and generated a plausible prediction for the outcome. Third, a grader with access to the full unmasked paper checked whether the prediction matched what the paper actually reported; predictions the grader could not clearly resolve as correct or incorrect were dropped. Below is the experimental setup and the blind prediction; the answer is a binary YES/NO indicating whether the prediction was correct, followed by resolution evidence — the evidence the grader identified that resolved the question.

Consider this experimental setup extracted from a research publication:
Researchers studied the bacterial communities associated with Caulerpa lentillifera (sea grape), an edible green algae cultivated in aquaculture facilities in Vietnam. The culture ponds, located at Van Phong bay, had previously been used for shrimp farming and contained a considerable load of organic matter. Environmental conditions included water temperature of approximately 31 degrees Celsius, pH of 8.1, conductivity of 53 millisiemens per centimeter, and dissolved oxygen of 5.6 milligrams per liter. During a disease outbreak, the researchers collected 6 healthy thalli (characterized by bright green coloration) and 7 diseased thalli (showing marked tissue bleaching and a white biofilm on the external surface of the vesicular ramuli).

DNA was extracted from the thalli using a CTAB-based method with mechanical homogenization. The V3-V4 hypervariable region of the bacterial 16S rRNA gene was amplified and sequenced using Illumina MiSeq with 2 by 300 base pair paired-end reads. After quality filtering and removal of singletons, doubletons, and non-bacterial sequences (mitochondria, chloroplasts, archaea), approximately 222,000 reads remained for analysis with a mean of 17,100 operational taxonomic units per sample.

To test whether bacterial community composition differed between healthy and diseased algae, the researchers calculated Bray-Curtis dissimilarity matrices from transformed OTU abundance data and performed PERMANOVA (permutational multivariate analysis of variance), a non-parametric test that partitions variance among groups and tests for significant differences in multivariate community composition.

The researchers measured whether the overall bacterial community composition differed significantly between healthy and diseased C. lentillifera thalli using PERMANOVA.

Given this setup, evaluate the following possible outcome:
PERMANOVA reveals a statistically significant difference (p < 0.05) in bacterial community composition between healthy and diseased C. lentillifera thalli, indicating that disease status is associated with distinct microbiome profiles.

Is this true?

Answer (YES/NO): YES